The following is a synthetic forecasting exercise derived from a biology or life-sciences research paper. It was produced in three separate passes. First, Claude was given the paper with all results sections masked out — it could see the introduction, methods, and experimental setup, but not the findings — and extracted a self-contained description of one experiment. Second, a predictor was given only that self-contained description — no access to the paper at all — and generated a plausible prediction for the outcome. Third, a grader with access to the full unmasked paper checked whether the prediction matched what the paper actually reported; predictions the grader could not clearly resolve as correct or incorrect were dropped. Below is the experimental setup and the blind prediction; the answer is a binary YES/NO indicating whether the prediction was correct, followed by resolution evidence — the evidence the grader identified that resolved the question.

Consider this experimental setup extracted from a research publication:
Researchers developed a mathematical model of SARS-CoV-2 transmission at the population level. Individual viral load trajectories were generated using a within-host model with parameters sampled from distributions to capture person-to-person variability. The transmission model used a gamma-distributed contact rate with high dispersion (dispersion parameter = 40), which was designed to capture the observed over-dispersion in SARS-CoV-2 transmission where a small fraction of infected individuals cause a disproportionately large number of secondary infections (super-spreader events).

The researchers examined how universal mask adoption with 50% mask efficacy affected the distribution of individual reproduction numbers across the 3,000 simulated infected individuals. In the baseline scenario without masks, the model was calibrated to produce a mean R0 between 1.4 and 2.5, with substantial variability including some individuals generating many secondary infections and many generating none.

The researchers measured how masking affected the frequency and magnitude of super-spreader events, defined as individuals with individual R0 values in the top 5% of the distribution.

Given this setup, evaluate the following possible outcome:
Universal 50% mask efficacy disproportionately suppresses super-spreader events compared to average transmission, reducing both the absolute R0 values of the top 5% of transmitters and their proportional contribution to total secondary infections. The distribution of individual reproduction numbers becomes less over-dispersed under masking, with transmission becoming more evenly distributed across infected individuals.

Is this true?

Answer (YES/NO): NO